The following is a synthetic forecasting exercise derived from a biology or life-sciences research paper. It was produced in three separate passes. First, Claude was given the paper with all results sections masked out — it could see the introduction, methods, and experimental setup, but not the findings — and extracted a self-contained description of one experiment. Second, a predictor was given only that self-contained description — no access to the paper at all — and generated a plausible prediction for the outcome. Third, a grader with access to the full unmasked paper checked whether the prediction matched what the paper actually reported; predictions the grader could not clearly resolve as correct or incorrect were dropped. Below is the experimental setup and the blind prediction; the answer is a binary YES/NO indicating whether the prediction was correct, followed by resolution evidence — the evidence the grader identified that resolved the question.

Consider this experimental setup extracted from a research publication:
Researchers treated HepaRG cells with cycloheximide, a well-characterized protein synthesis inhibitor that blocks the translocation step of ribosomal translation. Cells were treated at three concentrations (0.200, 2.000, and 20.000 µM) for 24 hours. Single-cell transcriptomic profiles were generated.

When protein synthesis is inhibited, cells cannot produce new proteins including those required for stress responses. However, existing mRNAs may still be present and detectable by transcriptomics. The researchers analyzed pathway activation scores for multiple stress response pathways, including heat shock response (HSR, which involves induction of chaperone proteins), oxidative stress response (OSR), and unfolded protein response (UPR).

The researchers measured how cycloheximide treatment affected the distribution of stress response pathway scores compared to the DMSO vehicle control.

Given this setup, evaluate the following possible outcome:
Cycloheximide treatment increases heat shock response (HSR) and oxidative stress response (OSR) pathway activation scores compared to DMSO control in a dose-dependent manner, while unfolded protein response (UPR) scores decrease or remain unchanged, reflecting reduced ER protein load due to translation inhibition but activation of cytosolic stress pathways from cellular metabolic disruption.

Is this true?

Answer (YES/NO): NO